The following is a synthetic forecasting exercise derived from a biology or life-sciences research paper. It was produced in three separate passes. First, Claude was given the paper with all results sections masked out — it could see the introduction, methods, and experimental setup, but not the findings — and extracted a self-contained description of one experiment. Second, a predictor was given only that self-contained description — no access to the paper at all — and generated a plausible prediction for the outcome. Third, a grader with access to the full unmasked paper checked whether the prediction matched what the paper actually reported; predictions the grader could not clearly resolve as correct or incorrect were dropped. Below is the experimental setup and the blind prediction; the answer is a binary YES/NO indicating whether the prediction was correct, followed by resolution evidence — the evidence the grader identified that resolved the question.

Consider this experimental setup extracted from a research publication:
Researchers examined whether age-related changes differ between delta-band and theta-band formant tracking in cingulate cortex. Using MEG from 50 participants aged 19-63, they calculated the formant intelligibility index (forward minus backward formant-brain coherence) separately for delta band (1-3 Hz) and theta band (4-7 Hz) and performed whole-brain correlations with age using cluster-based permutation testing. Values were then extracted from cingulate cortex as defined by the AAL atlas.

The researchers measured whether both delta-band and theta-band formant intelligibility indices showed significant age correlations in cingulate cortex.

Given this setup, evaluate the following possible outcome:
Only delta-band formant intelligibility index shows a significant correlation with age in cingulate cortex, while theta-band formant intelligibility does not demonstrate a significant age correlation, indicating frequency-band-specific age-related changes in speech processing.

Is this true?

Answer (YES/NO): YES